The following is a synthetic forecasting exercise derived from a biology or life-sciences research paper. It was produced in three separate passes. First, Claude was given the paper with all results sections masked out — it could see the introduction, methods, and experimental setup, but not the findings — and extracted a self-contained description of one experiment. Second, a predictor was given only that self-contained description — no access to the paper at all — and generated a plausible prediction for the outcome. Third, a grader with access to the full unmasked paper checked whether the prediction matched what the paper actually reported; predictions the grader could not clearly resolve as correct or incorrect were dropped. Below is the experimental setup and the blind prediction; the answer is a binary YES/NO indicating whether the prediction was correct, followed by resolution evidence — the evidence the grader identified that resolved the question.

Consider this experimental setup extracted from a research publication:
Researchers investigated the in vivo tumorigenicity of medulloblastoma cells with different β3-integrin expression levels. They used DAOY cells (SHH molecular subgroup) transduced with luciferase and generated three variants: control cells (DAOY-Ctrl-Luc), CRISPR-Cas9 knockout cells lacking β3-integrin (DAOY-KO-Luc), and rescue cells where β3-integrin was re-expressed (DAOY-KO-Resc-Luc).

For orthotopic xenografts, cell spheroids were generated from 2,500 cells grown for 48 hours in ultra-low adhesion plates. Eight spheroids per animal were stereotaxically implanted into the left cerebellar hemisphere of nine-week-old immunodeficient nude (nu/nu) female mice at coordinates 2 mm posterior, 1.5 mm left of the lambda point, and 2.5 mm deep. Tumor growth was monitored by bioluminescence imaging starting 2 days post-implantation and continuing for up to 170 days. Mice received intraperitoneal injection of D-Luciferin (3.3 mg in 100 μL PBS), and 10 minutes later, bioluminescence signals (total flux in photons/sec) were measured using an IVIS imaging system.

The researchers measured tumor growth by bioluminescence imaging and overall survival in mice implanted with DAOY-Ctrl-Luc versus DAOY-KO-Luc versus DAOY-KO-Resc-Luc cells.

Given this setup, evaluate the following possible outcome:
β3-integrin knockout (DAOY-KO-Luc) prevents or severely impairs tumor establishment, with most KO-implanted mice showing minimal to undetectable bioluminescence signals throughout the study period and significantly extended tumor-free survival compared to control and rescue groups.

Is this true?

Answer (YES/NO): NO